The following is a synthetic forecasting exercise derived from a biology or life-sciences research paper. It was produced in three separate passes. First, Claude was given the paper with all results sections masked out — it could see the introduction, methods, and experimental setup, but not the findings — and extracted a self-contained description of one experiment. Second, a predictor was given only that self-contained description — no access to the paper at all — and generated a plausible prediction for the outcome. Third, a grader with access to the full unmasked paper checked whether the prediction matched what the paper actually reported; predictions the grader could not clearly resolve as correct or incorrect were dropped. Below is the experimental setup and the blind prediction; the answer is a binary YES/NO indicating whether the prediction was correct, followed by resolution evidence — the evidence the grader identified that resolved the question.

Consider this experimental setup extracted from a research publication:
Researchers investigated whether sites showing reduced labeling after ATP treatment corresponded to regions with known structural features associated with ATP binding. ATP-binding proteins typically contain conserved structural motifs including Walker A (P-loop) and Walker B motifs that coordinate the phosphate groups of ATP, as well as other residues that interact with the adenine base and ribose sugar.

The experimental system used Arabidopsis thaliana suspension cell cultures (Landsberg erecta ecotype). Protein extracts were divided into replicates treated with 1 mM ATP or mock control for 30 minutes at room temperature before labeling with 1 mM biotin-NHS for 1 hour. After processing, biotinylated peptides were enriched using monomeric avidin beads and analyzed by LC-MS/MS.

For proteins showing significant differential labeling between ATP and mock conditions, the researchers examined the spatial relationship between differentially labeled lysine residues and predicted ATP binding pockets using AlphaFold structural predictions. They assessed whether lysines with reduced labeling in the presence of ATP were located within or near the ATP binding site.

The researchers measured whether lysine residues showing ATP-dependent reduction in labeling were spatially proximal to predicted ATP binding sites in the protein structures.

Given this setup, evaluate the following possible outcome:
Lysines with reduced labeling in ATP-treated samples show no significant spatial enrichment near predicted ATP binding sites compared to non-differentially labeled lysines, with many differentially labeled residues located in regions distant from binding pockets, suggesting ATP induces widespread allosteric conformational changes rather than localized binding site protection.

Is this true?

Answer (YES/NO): NO